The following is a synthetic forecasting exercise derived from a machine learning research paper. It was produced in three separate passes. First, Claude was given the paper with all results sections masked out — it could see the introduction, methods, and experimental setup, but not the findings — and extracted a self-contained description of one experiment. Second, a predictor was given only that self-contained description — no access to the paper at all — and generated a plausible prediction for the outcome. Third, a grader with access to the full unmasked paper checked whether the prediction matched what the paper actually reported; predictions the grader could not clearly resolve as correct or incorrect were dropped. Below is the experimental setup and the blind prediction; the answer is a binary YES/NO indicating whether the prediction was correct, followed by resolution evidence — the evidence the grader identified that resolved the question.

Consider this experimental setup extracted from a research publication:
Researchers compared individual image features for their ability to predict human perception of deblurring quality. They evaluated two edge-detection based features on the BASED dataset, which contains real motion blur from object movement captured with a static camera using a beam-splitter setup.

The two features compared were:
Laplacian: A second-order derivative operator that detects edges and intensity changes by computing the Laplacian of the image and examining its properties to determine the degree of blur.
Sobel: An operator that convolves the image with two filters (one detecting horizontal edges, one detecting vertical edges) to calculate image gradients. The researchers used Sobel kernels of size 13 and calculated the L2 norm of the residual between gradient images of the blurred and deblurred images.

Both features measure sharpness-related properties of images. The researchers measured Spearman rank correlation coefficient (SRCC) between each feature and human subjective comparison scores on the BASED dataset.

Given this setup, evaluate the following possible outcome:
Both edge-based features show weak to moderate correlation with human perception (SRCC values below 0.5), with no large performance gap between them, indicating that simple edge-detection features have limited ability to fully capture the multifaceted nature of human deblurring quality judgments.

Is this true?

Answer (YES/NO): NO